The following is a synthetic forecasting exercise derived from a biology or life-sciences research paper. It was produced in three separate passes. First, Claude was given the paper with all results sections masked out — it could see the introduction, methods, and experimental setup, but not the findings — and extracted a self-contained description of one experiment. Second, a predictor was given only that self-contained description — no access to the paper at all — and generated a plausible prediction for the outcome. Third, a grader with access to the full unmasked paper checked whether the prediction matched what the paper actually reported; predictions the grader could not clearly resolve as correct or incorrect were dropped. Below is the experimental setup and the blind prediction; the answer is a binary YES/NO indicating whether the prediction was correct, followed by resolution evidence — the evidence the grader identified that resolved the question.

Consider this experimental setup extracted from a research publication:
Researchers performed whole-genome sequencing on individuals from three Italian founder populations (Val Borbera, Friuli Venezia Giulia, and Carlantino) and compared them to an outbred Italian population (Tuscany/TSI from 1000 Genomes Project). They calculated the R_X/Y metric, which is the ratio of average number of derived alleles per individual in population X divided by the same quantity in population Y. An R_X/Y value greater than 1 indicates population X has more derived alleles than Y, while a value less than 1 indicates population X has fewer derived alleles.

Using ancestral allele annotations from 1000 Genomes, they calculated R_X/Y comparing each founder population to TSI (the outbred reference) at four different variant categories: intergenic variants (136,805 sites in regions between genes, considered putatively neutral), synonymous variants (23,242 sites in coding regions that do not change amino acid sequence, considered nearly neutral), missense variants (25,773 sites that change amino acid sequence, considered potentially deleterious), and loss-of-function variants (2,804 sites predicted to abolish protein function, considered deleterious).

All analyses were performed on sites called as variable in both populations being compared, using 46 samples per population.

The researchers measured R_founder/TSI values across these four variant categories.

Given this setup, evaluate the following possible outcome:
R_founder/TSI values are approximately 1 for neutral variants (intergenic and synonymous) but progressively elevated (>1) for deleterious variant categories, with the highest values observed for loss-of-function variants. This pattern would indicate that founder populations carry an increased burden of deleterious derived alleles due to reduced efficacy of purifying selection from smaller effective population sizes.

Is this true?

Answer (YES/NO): NO